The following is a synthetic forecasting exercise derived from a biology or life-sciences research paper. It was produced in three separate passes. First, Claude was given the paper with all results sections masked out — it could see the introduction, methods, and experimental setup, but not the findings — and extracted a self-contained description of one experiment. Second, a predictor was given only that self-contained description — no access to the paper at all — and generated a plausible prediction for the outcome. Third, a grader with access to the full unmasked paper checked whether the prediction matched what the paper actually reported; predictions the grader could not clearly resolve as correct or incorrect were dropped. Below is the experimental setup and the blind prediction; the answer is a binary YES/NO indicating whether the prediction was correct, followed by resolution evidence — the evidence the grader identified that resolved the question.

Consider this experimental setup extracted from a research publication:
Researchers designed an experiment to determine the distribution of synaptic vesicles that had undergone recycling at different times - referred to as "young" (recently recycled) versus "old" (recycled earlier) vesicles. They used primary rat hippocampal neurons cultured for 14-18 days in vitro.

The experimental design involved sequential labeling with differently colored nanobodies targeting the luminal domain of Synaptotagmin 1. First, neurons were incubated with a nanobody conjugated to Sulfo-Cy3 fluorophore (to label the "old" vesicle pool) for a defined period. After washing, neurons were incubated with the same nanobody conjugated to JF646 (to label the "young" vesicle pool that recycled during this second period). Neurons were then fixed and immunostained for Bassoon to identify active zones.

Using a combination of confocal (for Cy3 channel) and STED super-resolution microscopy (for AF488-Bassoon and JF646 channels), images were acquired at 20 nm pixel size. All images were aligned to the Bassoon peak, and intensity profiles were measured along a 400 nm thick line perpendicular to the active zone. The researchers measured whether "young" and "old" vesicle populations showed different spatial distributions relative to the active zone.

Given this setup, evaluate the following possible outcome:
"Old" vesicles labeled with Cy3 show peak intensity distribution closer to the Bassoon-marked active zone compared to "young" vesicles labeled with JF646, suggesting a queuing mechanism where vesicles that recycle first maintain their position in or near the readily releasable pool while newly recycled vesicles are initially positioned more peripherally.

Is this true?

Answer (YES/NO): NO